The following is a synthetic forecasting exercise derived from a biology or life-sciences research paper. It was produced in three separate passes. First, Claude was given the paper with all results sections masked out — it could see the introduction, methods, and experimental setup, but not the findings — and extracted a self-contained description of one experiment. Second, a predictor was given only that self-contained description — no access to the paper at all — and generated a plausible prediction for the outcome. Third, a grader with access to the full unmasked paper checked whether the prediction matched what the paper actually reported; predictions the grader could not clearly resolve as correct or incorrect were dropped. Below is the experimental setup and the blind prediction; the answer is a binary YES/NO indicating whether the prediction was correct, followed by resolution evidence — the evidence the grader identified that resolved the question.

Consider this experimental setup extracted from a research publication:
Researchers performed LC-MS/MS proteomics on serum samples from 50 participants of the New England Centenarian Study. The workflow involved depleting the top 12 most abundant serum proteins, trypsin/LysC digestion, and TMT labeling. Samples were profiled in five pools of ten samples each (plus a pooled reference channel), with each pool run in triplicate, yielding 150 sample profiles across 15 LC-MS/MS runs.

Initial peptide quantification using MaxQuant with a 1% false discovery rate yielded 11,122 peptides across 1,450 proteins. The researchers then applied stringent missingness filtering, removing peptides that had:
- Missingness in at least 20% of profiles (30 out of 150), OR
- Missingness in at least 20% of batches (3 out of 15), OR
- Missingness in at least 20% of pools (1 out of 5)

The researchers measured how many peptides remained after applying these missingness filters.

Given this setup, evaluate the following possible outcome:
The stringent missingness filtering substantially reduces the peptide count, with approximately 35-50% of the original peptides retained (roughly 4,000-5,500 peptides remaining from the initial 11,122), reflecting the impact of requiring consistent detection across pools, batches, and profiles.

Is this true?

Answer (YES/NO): NO